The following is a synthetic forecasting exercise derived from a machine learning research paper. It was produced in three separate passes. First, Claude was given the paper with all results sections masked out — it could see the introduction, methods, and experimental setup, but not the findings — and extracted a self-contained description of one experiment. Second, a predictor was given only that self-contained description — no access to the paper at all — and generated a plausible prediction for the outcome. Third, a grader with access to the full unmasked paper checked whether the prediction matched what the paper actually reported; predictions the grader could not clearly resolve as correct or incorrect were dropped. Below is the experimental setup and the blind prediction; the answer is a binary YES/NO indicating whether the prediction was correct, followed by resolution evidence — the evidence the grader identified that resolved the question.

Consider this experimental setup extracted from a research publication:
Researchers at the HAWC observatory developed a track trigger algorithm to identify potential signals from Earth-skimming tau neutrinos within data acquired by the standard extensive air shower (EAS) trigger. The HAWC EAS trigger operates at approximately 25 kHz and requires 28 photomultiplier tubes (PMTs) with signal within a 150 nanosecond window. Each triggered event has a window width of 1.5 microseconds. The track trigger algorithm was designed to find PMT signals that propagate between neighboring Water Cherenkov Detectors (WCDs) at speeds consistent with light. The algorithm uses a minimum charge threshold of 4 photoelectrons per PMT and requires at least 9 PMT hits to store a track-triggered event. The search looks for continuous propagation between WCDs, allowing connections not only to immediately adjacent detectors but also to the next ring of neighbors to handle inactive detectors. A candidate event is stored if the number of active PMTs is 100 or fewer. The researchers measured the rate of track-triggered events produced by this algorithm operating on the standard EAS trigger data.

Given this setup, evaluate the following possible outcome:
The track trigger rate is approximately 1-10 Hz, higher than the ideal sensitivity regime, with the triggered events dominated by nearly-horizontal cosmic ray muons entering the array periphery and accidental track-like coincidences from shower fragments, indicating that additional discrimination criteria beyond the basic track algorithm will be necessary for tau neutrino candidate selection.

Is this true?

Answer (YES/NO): NO